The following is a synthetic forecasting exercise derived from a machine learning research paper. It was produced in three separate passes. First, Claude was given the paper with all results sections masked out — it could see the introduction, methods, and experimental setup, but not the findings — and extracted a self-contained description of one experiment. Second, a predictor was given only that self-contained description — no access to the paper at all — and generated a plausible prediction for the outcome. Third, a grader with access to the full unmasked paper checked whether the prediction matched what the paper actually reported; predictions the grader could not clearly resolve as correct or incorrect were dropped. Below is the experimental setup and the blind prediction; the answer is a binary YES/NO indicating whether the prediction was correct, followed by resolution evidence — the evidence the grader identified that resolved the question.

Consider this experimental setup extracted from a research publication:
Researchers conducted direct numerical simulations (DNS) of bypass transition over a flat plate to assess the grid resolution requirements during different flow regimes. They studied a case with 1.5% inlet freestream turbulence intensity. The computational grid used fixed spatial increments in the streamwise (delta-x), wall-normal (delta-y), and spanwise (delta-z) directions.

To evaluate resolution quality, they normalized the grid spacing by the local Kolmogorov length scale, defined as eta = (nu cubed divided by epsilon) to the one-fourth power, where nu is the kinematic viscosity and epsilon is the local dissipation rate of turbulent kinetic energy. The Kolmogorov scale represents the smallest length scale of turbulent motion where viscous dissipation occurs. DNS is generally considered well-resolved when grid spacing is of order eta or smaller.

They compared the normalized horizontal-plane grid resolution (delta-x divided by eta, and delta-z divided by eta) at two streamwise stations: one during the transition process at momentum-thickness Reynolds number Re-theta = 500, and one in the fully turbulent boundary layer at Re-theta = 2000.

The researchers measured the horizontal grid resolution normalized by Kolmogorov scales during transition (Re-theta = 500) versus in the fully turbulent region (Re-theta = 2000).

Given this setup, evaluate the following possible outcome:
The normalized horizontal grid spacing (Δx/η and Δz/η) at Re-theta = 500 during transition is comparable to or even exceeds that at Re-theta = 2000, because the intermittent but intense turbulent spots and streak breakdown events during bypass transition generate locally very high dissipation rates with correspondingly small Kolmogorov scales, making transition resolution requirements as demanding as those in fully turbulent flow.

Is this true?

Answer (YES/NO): NO